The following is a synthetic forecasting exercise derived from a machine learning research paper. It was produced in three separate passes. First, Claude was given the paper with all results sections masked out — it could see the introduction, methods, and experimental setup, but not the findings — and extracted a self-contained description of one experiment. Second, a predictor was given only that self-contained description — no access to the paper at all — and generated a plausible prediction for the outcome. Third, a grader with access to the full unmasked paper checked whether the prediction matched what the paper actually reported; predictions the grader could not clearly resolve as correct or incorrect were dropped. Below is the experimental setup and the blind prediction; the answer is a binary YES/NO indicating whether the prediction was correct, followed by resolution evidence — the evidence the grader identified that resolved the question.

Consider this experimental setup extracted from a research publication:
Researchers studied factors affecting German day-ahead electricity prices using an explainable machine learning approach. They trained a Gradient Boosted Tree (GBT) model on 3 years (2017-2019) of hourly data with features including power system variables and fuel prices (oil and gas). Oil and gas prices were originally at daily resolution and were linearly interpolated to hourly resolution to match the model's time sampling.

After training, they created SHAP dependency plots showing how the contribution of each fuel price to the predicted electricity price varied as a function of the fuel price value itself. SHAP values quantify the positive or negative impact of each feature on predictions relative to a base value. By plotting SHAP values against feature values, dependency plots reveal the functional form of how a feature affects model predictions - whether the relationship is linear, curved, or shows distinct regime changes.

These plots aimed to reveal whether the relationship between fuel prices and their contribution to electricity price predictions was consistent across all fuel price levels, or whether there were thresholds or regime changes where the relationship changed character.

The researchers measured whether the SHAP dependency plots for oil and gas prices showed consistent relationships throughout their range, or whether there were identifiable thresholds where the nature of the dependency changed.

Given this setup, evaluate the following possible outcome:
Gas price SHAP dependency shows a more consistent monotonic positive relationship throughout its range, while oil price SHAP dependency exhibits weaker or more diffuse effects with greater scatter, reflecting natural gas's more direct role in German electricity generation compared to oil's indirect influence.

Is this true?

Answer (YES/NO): NO